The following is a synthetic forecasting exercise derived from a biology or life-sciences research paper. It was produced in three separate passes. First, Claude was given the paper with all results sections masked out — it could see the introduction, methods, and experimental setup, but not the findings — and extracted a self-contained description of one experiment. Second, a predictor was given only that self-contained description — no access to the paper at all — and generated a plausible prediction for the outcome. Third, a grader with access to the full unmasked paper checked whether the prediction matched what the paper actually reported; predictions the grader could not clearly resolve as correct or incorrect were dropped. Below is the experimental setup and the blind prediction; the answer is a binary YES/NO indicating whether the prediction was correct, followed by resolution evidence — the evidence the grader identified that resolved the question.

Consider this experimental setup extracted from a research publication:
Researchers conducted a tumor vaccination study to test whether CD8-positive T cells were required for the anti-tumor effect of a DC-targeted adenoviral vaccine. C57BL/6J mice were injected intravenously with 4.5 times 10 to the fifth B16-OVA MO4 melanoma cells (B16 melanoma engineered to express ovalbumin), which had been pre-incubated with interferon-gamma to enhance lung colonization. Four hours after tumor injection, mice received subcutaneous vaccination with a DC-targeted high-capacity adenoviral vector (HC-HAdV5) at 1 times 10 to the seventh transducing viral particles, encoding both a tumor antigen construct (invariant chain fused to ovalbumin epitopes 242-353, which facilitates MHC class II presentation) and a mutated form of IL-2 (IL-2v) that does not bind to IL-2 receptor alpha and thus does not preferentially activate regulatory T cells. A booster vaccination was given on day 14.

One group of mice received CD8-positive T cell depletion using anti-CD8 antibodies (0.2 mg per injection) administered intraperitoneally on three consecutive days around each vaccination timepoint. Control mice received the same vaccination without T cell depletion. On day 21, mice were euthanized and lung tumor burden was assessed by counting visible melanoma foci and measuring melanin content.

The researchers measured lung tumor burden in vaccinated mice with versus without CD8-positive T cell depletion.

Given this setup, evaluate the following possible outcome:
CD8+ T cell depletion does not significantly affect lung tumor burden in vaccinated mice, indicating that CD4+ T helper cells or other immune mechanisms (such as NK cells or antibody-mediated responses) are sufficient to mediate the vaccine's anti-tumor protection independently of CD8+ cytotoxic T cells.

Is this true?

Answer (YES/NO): NO